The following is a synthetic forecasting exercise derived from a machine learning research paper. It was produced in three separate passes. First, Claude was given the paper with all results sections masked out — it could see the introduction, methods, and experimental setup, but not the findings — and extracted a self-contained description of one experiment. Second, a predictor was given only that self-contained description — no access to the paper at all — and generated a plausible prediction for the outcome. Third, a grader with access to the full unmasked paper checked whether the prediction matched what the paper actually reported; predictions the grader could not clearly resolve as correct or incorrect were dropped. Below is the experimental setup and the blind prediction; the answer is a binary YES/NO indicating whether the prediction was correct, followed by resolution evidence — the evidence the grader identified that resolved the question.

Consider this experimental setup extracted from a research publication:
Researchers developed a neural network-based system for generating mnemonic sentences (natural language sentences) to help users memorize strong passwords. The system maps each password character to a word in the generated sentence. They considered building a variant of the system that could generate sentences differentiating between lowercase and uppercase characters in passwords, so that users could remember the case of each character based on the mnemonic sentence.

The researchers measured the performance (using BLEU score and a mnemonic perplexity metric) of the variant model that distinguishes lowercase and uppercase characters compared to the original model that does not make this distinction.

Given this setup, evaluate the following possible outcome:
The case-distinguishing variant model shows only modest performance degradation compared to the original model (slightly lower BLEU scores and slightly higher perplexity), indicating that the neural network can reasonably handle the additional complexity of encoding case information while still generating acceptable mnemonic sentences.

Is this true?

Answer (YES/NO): NO